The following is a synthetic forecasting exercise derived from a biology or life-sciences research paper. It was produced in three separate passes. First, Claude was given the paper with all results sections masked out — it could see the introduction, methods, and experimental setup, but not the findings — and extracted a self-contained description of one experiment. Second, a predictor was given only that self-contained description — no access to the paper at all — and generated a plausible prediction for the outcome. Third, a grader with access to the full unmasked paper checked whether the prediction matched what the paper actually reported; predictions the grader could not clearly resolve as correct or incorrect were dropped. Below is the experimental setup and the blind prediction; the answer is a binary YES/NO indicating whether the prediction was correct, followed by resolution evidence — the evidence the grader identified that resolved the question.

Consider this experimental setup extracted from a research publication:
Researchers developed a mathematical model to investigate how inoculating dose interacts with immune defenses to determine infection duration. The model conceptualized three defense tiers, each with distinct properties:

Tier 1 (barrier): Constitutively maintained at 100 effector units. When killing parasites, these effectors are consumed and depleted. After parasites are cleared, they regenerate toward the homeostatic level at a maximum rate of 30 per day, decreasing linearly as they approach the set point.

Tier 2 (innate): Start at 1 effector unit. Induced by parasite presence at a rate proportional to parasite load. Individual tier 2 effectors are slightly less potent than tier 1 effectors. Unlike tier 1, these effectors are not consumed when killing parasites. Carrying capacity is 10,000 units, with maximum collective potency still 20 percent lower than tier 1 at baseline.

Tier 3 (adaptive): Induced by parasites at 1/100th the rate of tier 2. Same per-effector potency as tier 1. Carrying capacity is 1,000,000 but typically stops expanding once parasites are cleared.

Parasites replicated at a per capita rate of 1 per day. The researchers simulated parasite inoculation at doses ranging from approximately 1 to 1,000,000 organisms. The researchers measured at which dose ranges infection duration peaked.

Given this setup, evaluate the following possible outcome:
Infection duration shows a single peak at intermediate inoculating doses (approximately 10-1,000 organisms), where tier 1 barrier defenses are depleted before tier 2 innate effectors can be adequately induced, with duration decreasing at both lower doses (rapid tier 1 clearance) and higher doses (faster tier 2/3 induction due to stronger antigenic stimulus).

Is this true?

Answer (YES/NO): NO